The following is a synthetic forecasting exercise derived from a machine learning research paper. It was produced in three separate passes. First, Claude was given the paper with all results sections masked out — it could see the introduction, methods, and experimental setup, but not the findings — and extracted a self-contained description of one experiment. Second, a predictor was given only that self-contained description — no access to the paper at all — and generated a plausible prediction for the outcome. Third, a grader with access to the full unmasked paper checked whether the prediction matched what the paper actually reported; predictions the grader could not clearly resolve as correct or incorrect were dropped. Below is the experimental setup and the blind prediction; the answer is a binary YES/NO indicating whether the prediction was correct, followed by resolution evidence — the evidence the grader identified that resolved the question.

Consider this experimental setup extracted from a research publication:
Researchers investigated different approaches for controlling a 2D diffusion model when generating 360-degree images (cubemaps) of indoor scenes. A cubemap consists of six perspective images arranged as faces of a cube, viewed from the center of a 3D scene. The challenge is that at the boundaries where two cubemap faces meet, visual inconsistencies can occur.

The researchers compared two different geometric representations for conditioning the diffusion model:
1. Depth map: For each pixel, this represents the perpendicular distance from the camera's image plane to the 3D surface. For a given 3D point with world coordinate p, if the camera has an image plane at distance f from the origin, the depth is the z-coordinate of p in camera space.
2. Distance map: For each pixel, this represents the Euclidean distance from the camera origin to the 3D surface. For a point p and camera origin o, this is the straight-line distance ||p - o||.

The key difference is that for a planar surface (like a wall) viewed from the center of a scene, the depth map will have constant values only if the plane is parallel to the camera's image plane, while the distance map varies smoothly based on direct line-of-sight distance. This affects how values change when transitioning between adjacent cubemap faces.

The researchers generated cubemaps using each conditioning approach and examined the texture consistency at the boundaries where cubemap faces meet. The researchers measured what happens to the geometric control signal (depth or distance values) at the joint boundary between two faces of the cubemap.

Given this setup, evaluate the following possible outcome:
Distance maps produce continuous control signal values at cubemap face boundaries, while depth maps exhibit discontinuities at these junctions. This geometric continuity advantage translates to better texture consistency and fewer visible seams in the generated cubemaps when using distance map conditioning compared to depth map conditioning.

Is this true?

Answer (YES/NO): YES